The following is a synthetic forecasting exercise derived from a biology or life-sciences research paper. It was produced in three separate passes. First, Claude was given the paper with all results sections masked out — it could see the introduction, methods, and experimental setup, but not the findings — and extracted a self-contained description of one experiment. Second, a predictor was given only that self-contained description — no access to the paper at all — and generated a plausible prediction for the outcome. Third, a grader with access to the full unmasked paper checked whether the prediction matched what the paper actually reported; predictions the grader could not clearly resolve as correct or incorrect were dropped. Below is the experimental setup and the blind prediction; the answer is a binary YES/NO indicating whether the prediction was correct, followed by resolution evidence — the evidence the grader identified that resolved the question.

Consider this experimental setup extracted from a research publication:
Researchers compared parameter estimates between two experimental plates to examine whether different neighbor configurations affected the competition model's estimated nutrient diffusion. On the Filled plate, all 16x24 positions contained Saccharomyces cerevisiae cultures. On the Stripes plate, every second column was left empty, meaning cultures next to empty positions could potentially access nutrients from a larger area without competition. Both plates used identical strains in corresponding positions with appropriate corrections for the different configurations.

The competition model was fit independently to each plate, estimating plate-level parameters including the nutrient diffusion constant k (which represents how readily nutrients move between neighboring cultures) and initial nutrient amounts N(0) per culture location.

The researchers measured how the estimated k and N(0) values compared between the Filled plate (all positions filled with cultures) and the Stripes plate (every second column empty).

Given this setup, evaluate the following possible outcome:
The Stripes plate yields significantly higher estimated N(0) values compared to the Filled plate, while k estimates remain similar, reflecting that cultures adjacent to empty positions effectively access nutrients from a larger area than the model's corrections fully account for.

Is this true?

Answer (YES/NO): NO